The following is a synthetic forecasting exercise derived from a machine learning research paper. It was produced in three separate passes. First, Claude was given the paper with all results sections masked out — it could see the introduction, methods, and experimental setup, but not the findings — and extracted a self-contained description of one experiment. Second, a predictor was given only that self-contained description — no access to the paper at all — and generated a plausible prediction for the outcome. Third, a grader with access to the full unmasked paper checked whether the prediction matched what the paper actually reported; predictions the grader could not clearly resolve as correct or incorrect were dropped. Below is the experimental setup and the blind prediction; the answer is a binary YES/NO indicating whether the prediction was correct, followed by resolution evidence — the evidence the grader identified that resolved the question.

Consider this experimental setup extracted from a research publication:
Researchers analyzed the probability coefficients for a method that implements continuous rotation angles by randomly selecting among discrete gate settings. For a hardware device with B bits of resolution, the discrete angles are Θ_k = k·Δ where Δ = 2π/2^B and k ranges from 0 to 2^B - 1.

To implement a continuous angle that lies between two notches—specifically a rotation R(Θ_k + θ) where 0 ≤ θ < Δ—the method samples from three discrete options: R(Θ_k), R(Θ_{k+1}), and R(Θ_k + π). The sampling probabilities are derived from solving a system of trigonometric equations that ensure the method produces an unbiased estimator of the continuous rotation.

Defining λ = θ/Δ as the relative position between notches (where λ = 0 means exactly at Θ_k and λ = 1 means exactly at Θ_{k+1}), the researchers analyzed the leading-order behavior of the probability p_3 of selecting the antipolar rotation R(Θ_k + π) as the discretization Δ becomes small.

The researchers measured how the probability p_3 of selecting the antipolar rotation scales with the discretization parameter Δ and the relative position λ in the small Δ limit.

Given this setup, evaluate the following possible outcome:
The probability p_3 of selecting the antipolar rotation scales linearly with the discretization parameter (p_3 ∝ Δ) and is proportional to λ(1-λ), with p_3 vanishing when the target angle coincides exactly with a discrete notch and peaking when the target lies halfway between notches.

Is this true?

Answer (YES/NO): NO